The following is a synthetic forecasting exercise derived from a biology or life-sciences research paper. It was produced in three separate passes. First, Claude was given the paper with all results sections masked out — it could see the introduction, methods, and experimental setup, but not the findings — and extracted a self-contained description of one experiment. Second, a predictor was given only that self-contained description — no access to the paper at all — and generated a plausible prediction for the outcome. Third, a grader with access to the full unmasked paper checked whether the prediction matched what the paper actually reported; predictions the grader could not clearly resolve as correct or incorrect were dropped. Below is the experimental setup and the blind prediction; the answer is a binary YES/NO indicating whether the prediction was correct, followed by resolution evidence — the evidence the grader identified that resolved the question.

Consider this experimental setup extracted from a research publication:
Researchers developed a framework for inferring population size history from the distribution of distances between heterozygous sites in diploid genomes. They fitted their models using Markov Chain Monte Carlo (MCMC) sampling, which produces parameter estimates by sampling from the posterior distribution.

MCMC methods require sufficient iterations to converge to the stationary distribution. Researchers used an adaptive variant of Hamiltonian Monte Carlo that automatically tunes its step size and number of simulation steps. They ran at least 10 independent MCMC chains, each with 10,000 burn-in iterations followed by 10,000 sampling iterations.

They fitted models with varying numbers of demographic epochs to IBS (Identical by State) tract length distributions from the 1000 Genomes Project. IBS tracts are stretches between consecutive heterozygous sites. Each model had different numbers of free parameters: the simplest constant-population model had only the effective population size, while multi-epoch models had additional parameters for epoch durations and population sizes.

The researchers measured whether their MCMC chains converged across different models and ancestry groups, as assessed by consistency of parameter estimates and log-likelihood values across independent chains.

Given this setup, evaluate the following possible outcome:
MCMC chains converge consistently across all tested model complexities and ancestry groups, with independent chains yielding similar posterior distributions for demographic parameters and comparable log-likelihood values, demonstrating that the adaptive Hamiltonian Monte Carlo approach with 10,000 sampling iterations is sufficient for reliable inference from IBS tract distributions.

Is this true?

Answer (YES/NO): YES